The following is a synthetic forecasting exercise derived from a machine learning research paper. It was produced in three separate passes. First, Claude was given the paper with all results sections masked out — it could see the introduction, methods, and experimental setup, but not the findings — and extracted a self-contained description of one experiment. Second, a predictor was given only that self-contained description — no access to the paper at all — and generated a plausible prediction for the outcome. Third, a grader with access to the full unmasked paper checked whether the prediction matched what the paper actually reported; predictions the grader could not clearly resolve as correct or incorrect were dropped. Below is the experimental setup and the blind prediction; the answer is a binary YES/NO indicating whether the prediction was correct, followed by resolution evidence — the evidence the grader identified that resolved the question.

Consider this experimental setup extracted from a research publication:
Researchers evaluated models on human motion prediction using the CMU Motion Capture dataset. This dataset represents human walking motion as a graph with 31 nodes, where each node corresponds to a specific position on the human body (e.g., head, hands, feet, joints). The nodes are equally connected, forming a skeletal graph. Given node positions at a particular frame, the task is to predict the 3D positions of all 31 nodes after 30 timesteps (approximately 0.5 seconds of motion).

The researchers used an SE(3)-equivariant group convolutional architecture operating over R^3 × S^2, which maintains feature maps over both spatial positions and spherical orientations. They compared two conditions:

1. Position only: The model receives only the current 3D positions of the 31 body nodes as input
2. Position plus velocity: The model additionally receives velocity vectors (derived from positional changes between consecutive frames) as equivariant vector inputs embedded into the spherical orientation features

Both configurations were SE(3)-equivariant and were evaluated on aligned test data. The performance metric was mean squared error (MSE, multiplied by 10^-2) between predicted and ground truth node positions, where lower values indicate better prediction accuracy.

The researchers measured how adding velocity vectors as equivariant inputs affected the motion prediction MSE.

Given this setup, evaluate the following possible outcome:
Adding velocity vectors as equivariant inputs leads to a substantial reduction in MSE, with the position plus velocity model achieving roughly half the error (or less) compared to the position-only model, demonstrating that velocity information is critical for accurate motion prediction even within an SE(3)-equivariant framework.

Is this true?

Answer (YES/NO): NO